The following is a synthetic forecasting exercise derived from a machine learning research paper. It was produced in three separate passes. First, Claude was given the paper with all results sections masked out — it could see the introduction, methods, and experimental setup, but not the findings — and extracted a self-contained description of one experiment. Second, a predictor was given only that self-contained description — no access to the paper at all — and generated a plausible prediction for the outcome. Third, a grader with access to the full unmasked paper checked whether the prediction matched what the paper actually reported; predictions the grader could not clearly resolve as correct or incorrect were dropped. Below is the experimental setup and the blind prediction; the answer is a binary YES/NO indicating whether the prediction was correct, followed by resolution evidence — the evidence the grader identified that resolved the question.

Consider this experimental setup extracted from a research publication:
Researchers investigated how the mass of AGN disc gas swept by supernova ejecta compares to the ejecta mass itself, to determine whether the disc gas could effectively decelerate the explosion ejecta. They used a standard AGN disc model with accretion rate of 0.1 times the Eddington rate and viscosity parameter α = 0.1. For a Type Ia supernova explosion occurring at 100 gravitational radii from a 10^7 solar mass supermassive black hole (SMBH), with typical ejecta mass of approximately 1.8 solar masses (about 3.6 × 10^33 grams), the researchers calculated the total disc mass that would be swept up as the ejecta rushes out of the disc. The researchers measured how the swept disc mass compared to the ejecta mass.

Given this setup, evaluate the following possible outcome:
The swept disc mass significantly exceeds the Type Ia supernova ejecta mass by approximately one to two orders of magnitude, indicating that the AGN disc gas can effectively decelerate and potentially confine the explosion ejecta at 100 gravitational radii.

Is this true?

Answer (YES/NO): NO